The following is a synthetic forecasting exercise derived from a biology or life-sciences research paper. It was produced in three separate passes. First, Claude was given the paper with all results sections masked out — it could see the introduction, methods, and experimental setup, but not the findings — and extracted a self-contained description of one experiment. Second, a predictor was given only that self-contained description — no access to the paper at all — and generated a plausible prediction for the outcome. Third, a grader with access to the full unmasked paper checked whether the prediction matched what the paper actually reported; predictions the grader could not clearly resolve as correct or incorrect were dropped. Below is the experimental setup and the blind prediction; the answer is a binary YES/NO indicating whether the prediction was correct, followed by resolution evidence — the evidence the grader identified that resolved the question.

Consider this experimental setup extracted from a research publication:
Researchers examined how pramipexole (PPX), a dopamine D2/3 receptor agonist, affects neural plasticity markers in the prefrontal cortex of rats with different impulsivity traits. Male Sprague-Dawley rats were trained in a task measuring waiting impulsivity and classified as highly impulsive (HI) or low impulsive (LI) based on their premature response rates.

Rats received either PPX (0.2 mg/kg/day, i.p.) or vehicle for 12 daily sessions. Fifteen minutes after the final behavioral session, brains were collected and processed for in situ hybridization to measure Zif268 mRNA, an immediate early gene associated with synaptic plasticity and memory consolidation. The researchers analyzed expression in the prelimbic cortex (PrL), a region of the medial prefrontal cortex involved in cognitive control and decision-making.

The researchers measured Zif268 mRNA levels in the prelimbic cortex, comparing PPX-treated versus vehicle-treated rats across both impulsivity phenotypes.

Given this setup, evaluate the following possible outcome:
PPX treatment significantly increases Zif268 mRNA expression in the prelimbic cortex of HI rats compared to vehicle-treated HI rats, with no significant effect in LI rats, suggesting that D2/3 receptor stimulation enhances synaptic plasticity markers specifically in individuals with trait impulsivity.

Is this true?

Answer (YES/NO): NO